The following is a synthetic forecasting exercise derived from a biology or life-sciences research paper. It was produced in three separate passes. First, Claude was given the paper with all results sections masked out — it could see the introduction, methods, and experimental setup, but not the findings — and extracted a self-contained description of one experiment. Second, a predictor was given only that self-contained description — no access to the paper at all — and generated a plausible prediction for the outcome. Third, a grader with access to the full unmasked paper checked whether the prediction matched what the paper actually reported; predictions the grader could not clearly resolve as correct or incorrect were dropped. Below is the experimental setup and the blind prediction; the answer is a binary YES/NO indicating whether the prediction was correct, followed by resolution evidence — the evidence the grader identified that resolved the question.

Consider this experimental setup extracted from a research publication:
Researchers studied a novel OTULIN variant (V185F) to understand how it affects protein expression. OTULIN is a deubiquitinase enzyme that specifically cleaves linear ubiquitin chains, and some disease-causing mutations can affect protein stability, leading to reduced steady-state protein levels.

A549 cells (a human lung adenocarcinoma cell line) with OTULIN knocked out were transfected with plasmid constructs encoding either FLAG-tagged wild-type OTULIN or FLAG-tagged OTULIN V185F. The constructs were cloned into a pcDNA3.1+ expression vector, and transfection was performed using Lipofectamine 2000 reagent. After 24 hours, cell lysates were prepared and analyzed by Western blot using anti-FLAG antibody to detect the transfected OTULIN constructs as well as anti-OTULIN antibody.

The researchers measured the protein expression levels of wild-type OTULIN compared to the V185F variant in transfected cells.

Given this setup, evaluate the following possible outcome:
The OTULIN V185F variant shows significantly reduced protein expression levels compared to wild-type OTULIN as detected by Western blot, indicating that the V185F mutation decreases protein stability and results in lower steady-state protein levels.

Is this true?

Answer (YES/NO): YES